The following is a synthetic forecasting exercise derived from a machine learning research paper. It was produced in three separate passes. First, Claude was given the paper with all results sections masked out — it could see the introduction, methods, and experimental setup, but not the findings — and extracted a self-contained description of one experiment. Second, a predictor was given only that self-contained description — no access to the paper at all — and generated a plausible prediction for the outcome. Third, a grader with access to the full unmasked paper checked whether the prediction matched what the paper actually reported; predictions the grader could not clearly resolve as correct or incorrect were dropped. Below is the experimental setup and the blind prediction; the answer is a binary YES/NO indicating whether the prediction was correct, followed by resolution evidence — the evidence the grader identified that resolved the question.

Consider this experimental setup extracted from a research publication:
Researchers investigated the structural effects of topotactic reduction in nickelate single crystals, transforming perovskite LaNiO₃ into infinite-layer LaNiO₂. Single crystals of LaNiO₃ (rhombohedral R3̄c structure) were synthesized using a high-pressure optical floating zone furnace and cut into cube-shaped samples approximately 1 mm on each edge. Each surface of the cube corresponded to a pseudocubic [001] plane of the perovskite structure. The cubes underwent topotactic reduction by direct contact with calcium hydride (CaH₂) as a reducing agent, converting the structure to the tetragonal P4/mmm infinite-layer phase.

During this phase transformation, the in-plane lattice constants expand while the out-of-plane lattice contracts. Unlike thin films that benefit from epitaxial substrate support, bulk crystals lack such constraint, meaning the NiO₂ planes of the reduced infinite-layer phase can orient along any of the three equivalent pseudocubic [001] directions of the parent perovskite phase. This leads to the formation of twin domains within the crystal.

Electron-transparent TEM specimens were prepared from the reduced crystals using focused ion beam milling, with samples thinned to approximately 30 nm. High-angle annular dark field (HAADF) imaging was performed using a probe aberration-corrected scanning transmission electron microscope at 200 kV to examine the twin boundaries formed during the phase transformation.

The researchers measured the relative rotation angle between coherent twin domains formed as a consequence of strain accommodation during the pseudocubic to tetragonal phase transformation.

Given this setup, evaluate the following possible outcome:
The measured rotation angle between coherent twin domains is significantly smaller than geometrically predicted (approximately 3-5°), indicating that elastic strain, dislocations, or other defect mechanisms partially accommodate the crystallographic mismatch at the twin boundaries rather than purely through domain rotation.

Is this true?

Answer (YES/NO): NO